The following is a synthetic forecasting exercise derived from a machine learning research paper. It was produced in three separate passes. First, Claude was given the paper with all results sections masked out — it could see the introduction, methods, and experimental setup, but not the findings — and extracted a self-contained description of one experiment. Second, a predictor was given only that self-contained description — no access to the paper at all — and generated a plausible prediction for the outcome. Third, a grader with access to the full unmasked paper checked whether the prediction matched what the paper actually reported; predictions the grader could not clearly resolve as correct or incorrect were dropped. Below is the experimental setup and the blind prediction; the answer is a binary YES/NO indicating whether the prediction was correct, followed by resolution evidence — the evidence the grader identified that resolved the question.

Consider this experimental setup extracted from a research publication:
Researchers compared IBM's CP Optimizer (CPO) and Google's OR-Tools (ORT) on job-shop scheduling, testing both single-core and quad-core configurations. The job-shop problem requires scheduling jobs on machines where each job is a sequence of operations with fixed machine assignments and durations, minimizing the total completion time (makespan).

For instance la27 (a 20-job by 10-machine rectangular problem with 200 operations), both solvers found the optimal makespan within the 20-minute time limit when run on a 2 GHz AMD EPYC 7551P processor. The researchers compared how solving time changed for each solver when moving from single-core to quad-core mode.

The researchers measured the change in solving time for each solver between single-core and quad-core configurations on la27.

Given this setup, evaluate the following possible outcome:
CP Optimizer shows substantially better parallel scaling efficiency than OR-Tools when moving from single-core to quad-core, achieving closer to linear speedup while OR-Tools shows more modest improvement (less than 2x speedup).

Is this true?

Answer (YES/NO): NO